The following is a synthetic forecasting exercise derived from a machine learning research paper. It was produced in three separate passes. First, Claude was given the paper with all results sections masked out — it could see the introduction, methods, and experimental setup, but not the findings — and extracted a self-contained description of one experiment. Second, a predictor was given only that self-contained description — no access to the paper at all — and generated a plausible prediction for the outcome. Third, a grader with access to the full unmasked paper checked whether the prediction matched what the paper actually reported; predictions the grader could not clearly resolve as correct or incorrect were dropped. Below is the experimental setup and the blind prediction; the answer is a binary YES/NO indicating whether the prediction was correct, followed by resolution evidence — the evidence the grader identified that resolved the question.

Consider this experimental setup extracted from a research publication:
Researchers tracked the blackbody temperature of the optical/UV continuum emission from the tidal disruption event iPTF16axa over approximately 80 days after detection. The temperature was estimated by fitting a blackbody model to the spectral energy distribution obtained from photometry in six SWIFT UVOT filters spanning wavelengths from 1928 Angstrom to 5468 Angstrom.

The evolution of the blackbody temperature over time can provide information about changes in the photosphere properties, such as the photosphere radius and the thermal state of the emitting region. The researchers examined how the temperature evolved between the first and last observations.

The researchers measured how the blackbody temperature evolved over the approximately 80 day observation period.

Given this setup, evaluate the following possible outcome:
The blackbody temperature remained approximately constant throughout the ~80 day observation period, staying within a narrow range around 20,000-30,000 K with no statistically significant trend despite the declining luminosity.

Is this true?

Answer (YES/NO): YES